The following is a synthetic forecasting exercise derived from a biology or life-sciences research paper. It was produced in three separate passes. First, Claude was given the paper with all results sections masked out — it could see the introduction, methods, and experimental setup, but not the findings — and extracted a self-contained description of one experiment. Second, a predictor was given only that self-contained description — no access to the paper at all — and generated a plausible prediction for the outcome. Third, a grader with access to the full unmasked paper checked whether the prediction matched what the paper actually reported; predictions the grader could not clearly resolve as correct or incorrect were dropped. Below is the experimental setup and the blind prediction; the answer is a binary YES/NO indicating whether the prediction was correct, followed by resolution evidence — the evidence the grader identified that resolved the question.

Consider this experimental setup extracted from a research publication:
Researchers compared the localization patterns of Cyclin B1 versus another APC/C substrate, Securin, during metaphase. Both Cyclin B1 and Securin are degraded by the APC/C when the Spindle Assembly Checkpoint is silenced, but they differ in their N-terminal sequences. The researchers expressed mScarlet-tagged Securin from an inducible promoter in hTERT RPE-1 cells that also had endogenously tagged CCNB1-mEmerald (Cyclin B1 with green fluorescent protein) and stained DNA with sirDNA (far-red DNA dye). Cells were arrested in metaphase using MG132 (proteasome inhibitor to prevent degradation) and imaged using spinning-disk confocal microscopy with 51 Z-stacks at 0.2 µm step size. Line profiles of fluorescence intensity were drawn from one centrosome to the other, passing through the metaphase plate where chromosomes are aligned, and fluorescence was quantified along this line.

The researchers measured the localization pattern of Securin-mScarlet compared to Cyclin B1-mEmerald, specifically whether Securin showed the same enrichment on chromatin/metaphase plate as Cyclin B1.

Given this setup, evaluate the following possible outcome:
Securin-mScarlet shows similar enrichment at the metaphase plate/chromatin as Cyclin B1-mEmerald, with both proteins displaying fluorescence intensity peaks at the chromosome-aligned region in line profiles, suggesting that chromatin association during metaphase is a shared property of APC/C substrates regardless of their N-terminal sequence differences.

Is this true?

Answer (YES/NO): NO